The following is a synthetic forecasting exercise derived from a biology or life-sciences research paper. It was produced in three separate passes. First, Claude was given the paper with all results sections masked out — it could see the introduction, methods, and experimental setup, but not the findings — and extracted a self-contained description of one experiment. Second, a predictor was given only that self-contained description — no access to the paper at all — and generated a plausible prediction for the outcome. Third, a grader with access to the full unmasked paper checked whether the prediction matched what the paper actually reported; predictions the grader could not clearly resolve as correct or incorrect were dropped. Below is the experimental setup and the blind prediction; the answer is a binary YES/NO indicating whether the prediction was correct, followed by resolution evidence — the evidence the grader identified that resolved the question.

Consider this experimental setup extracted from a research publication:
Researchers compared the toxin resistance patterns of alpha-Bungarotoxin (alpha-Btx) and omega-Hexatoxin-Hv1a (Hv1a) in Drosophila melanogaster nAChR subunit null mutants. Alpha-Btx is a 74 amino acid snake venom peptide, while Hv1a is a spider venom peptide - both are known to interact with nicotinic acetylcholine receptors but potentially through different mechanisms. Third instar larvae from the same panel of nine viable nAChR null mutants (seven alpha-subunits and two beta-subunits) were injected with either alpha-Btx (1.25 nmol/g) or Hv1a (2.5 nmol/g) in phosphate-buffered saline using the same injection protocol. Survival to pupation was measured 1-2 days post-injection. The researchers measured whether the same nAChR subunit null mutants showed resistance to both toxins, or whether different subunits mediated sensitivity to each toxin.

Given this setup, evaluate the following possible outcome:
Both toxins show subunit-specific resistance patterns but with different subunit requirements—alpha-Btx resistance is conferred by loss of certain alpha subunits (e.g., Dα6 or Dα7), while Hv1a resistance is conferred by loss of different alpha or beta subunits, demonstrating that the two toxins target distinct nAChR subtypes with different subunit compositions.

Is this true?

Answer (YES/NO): YES